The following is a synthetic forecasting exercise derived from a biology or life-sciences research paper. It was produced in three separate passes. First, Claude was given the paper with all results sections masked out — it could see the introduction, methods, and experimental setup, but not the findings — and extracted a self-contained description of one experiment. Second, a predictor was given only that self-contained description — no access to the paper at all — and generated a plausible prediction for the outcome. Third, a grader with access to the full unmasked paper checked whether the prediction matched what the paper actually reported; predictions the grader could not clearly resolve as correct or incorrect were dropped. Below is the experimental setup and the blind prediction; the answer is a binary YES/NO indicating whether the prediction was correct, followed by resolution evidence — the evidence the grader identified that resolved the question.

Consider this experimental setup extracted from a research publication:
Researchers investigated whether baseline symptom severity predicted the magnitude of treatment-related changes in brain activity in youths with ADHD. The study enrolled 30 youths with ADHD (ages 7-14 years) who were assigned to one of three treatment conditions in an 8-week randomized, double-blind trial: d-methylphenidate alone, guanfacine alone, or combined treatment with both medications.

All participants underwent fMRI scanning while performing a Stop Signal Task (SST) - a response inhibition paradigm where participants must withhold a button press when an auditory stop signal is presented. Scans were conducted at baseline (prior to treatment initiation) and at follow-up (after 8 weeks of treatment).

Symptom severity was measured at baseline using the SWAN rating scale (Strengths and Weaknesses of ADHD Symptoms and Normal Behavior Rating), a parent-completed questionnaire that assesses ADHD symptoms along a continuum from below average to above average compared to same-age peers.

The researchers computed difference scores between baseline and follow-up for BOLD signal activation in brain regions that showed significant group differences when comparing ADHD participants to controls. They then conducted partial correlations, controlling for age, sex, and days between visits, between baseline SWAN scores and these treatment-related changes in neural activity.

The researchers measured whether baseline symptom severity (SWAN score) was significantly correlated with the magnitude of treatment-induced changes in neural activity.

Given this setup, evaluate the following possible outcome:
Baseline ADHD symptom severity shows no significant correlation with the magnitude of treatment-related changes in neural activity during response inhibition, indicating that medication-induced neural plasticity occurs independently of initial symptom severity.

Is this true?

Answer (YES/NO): NO